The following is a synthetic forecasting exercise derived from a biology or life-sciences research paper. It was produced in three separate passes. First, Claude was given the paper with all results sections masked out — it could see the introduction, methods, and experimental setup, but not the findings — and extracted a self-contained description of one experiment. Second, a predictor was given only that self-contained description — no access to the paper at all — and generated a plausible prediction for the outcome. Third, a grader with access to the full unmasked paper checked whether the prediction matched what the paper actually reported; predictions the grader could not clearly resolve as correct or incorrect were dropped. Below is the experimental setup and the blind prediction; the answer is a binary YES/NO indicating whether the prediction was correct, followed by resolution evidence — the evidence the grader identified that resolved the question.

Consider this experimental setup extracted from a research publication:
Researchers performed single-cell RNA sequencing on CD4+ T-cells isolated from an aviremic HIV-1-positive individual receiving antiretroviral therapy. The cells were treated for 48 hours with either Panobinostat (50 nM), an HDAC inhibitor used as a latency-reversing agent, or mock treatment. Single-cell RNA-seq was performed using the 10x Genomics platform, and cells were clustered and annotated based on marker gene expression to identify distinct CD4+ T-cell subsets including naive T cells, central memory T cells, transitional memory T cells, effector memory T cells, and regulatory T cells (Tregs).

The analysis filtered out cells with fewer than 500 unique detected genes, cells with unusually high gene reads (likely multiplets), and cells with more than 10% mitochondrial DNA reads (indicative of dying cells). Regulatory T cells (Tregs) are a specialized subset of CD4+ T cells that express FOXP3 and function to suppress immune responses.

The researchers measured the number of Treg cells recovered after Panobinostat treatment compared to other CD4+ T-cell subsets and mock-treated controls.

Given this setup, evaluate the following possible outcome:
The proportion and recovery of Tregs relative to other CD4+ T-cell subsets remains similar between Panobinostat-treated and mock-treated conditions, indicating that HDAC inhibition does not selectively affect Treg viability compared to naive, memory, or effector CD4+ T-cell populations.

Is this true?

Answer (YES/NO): NO